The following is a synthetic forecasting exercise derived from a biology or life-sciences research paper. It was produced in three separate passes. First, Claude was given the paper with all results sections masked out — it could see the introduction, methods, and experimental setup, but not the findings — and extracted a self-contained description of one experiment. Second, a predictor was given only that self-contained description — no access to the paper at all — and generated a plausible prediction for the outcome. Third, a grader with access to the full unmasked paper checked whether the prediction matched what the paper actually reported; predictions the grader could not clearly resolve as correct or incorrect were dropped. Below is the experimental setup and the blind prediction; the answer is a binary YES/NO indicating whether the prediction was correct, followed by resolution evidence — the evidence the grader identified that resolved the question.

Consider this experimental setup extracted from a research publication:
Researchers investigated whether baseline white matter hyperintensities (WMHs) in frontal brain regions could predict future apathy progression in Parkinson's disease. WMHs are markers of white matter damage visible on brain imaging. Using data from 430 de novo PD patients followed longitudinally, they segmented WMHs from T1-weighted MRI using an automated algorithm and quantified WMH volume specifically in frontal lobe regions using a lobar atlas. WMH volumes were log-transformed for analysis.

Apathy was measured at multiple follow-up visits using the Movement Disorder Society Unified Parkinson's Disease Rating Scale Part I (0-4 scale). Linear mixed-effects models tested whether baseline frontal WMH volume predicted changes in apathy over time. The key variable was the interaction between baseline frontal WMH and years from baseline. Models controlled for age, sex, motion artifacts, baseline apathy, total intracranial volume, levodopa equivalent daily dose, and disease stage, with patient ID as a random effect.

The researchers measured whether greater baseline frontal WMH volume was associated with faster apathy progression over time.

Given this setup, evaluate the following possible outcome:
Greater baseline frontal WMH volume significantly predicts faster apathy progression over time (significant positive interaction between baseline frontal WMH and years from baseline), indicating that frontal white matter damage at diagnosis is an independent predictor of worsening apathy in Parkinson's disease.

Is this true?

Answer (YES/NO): YES